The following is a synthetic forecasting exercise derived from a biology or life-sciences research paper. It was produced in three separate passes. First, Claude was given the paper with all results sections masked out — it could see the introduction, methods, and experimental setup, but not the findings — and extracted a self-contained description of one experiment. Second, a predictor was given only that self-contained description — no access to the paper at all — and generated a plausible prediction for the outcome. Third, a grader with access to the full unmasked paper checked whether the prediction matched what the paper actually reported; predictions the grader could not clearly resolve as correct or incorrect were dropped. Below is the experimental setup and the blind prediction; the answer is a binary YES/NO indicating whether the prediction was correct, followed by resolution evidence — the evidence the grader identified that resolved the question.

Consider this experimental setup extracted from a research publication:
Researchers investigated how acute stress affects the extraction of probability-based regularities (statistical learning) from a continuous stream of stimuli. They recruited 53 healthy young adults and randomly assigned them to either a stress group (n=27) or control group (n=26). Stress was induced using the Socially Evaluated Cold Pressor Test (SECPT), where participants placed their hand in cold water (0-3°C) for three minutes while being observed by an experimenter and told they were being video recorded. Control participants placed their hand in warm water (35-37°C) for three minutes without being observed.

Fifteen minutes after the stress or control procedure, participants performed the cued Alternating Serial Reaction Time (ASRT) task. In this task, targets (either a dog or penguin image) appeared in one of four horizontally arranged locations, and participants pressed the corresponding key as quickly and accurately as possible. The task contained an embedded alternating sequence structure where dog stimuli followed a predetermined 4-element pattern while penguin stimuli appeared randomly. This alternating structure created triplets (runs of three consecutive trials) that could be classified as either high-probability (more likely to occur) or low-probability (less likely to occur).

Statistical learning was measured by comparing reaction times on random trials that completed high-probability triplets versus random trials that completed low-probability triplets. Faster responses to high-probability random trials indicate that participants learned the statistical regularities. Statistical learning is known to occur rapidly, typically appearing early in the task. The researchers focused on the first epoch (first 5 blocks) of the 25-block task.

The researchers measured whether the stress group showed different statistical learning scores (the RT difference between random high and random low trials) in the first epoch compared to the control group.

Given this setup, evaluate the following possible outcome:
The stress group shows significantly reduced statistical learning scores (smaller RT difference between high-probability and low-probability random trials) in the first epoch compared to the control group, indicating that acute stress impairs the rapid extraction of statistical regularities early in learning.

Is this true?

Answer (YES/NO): NO